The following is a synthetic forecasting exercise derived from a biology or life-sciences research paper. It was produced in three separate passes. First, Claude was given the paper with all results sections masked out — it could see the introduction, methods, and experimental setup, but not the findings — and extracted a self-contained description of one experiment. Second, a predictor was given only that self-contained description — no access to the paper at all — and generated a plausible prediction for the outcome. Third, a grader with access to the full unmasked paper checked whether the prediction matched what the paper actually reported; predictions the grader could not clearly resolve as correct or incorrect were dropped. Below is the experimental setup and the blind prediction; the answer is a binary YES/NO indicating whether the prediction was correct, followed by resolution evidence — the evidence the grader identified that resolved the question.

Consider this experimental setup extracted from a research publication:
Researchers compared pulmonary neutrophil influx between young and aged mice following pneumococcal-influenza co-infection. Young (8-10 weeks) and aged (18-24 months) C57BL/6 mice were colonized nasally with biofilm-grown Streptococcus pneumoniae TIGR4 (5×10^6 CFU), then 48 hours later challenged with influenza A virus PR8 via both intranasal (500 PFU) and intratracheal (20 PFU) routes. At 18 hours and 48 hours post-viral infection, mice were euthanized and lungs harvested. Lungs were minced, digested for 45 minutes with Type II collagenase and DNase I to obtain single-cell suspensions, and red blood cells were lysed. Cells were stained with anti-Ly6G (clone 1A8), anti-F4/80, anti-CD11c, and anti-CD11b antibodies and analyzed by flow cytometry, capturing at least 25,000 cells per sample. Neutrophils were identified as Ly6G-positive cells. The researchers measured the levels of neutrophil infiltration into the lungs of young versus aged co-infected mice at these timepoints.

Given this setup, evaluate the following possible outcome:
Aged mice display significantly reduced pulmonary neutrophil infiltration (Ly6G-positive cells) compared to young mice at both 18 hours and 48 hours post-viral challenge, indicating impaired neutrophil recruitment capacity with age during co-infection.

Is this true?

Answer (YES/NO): NO